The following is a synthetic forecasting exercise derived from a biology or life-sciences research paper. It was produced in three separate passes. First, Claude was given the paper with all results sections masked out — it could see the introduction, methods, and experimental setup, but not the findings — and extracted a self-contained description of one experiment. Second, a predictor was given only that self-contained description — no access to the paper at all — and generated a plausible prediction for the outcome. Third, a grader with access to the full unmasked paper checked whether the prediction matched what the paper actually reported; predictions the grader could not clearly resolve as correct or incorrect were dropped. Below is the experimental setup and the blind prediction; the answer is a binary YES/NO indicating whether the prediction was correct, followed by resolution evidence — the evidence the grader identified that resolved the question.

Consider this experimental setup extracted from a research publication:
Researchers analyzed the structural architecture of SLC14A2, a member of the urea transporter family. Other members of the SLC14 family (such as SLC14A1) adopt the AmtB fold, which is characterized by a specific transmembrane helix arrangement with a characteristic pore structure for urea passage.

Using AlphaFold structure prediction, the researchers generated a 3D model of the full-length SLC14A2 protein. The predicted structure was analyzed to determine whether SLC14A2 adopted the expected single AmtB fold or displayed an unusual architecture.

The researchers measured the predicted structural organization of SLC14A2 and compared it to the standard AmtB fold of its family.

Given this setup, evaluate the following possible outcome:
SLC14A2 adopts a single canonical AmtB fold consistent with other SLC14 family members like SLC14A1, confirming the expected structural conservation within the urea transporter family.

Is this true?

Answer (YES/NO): NO